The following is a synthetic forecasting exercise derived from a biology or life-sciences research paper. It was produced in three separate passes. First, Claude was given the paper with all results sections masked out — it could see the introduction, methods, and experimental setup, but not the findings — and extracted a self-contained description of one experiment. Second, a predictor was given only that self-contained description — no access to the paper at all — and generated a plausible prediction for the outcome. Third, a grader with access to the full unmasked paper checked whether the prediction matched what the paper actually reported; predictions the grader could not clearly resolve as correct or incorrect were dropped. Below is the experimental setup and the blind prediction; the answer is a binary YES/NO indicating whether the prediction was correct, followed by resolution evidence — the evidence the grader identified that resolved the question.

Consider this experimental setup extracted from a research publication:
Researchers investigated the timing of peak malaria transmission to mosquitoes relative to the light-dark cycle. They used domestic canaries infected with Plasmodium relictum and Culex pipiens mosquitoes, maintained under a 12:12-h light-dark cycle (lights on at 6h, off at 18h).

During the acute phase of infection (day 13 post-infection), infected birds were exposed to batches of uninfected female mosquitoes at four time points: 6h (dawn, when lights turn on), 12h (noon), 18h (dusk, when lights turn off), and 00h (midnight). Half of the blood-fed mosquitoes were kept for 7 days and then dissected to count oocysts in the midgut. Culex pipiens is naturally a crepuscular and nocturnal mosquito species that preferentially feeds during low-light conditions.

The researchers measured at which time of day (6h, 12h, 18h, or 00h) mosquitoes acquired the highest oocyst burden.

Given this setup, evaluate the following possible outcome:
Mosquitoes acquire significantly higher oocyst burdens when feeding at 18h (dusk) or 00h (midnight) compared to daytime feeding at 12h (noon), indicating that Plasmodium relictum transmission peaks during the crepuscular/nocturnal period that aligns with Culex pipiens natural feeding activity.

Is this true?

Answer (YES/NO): YES